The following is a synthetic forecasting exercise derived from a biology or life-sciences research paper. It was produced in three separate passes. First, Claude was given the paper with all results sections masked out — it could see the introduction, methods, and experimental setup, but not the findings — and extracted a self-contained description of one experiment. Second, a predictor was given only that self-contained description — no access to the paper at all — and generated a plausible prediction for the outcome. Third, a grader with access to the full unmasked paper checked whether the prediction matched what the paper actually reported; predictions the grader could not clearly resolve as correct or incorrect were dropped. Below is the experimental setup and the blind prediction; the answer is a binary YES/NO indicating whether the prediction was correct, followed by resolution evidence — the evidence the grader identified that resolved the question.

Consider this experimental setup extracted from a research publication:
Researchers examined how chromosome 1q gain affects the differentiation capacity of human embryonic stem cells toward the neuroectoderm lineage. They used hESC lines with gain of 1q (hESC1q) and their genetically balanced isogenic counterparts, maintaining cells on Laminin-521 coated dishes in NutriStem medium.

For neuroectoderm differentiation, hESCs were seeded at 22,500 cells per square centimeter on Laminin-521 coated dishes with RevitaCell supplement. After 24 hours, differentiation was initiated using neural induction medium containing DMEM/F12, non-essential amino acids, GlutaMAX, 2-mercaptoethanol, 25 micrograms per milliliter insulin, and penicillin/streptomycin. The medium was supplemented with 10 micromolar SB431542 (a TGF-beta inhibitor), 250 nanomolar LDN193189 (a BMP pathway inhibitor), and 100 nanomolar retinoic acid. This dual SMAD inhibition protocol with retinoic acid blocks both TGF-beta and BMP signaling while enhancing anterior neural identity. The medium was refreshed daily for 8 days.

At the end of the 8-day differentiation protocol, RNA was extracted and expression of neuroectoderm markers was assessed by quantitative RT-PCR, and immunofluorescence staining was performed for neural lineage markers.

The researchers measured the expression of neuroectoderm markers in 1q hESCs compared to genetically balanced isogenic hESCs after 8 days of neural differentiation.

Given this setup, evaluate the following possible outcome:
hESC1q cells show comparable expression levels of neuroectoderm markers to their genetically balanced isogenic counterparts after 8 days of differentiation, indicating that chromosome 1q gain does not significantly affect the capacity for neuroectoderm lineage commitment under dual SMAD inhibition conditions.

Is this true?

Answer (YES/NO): NO